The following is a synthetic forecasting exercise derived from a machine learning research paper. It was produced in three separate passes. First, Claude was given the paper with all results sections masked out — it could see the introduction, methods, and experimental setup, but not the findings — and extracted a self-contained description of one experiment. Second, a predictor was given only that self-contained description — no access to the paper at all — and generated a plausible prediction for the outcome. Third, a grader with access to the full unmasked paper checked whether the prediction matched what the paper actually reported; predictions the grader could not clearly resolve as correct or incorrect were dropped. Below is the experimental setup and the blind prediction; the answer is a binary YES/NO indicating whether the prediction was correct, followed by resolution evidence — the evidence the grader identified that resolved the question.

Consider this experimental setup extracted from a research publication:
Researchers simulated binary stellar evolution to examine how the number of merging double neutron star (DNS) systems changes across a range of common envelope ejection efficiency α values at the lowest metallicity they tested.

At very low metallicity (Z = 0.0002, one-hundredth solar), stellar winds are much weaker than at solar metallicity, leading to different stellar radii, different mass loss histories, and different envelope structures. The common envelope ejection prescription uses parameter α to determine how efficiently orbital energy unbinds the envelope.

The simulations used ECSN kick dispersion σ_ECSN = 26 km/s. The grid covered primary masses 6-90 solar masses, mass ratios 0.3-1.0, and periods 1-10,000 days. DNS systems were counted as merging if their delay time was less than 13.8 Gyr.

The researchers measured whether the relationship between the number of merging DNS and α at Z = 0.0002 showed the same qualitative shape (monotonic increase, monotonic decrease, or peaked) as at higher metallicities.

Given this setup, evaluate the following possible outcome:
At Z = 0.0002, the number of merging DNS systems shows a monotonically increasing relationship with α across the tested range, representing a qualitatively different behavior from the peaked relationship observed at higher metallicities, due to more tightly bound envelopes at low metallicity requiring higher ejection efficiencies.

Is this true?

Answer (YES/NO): NO